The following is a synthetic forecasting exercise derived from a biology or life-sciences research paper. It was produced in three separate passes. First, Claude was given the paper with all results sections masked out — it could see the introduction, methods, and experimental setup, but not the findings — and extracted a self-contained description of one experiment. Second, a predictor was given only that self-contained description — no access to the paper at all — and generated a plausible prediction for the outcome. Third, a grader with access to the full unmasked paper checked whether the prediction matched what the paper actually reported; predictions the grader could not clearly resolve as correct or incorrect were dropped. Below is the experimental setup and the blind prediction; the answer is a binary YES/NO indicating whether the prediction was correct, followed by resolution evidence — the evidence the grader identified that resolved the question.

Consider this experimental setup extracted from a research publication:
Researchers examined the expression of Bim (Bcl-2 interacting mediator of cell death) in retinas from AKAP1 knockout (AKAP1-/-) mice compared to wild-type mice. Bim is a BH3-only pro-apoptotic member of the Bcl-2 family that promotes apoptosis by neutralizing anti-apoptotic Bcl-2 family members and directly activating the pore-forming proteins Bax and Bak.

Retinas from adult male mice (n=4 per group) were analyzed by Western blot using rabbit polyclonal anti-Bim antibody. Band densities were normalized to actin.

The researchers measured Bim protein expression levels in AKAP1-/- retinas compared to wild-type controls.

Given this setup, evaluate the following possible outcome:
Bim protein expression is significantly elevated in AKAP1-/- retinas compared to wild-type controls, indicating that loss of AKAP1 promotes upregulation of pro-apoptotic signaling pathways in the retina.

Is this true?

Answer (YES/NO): YES